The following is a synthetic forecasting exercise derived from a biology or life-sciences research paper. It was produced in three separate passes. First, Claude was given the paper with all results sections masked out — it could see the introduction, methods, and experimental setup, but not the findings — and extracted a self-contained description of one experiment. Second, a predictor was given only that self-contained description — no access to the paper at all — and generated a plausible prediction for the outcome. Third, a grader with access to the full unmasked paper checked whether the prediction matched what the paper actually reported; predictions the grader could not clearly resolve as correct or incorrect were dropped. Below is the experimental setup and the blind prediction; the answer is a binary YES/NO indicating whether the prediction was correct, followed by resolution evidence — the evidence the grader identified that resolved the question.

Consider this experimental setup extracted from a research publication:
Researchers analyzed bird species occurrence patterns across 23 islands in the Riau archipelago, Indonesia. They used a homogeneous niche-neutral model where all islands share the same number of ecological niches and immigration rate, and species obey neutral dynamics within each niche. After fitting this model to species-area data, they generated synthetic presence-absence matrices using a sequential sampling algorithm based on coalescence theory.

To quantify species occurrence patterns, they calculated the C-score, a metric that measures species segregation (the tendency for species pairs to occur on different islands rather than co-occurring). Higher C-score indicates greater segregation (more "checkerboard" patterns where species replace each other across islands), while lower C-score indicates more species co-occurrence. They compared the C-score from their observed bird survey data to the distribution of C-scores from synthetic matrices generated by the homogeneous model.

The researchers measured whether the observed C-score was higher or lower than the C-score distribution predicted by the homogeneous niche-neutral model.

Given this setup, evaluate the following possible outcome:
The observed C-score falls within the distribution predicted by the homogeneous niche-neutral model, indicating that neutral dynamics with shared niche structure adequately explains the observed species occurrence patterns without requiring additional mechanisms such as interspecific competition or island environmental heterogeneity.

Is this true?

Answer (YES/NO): NO